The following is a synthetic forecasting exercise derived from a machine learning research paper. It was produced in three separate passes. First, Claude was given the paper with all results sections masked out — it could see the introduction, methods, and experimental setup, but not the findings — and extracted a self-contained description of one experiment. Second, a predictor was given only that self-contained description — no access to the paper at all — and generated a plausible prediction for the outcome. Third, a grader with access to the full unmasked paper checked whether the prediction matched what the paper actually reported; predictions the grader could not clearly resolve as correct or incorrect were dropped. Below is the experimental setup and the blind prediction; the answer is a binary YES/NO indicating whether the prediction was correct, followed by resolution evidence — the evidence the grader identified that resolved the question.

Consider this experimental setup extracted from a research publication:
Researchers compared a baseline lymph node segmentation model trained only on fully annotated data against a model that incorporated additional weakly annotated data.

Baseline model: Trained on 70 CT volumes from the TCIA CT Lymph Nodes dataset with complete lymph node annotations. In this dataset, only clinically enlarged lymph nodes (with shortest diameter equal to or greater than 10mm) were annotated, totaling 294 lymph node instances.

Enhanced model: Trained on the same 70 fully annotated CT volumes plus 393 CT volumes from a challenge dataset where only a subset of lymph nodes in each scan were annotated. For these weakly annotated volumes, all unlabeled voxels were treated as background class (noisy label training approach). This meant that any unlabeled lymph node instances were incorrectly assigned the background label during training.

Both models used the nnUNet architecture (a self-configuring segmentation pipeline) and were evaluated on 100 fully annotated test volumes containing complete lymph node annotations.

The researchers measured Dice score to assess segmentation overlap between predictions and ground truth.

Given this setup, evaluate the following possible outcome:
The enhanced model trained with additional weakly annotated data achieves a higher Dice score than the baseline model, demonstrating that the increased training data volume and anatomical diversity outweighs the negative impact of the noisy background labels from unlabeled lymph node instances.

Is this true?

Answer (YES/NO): YES